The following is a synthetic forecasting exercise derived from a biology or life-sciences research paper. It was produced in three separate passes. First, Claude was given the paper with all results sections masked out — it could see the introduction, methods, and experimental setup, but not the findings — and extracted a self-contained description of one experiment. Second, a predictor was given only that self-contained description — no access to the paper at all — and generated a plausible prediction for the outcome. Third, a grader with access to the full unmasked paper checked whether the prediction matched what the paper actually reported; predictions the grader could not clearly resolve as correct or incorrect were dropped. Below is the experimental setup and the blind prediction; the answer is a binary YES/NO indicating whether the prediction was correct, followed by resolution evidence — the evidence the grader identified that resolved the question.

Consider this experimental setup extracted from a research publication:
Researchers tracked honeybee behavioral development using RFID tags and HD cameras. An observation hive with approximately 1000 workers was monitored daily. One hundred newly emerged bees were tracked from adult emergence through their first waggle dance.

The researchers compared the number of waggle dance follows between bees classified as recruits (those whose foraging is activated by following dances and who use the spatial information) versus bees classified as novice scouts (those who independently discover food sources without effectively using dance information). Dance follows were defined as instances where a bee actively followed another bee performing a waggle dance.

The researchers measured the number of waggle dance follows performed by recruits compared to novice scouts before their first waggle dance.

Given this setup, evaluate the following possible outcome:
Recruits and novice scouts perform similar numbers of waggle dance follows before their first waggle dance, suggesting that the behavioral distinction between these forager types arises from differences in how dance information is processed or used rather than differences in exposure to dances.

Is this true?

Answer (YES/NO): NO